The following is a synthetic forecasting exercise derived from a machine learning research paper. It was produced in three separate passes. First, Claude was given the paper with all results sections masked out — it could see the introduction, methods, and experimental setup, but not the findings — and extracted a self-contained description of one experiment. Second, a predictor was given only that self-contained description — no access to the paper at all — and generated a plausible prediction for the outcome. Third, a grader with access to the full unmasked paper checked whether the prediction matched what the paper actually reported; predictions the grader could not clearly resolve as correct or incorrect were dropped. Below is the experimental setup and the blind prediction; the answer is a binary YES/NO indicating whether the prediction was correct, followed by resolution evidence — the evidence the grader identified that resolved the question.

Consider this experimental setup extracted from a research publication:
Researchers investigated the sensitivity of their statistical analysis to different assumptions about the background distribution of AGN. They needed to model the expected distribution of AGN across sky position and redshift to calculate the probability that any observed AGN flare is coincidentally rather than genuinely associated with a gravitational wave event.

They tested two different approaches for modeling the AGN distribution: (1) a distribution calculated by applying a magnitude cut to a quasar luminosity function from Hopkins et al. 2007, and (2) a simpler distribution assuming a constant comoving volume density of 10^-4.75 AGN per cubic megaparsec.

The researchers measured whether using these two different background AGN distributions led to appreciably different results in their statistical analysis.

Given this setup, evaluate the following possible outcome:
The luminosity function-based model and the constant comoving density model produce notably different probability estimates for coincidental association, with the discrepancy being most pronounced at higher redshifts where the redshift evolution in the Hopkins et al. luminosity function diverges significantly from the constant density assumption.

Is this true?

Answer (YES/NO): NO